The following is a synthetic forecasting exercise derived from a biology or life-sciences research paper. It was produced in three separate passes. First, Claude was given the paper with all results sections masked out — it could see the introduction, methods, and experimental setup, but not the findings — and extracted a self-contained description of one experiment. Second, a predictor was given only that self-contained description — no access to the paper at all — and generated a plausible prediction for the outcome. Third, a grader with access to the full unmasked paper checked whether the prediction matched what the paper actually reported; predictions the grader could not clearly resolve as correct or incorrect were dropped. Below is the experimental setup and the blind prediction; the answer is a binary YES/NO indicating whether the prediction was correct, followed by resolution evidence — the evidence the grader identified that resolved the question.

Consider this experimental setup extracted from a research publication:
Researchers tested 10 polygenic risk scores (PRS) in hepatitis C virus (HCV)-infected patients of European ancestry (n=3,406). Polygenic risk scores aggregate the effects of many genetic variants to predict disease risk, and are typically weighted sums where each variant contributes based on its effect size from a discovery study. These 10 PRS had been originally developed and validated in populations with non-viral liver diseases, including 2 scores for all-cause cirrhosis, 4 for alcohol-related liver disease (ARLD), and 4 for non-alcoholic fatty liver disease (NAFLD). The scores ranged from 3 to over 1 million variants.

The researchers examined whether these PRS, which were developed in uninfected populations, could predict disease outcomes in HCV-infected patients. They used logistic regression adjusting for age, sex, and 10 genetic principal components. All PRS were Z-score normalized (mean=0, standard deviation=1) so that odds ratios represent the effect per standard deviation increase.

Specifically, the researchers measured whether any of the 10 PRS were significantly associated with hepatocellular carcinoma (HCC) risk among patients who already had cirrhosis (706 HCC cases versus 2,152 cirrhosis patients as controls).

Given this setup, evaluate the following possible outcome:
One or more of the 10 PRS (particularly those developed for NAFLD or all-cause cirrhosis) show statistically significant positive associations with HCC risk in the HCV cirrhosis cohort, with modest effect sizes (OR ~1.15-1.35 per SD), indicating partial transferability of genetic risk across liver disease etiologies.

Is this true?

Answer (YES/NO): NO